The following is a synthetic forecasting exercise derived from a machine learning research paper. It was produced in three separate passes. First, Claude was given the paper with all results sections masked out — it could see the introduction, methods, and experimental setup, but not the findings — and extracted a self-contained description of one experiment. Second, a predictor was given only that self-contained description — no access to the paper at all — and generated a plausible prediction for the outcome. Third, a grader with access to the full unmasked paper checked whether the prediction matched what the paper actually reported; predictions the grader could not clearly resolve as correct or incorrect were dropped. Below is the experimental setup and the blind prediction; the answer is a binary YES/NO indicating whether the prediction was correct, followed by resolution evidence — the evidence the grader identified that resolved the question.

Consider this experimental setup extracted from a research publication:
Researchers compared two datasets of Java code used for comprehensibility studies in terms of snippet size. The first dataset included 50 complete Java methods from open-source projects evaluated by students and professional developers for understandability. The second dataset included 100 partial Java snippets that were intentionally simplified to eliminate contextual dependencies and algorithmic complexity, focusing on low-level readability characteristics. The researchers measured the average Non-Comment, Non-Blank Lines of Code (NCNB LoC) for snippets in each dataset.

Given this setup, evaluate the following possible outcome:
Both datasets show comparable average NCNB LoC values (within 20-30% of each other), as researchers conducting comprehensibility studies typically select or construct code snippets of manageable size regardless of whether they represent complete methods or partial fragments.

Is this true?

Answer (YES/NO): NO